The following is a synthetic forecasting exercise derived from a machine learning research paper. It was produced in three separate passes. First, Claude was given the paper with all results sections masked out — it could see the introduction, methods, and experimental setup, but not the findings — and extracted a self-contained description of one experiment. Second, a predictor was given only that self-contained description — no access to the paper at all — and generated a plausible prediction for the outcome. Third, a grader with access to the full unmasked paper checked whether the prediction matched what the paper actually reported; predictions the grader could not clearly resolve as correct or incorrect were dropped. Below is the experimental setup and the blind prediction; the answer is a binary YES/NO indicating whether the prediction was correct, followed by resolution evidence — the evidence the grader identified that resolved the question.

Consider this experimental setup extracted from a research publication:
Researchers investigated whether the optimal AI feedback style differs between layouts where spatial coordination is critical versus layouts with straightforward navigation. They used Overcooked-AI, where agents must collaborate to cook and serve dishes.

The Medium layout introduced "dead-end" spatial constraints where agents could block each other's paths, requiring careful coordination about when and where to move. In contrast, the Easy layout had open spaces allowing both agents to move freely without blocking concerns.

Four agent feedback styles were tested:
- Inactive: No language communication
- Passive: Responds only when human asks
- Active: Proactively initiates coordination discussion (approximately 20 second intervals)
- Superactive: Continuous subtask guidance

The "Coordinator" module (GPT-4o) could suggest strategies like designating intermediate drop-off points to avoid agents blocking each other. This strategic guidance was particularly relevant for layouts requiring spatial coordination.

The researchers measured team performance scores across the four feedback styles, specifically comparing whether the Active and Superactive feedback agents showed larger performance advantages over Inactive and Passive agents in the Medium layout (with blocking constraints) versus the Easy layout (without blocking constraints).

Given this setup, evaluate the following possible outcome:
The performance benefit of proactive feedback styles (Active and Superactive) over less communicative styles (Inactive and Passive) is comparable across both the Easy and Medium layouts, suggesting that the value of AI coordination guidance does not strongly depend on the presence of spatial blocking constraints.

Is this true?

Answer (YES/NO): NO